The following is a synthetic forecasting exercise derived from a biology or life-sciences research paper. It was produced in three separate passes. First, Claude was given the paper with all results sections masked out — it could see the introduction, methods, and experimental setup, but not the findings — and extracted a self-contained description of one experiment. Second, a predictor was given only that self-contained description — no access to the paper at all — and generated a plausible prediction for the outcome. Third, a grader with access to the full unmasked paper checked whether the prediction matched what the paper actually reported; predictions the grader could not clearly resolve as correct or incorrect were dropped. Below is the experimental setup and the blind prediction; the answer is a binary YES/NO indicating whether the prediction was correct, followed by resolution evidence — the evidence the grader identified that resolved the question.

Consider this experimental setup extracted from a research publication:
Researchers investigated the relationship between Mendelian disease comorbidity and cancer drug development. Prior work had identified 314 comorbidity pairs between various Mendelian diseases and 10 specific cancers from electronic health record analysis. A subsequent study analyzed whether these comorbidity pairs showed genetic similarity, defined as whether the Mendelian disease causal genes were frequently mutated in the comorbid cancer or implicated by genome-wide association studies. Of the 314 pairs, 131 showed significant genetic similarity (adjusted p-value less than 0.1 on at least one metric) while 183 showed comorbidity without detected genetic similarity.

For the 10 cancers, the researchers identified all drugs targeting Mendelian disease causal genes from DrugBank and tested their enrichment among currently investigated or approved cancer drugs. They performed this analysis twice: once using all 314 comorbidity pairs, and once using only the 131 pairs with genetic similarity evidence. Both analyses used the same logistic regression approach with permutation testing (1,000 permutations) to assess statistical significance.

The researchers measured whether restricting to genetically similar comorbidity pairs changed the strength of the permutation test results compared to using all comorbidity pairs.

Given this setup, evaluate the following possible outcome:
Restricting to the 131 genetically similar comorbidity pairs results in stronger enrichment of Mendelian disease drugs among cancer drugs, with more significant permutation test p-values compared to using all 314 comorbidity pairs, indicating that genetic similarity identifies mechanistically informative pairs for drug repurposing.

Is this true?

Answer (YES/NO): NO